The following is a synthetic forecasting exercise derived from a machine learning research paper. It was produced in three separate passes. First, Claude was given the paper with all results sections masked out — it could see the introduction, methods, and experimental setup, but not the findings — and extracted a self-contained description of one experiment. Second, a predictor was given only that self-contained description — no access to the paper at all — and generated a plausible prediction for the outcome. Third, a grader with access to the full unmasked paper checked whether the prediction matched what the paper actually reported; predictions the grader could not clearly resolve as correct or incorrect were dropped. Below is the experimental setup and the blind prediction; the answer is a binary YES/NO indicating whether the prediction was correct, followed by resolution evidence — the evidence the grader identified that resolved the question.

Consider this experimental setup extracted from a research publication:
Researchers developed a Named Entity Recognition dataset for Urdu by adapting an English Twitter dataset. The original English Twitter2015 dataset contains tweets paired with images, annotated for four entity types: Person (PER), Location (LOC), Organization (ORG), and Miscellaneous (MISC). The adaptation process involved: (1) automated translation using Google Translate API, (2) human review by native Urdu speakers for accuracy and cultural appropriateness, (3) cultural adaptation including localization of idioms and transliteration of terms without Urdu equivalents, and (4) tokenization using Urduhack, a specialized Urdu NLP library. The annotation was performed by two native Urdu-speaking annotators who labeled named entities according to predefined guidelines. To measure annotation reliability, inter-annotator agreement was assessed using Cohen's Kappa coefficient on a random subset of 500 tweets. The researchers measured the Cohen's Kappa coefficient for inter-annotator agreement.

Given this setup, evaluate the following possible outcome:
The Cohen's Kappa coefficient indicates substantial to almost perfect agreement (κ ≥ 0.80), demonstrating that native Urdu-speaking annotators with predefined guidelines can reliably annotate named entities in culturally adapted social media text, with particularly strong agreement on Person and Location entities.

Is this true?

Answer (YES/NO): NO